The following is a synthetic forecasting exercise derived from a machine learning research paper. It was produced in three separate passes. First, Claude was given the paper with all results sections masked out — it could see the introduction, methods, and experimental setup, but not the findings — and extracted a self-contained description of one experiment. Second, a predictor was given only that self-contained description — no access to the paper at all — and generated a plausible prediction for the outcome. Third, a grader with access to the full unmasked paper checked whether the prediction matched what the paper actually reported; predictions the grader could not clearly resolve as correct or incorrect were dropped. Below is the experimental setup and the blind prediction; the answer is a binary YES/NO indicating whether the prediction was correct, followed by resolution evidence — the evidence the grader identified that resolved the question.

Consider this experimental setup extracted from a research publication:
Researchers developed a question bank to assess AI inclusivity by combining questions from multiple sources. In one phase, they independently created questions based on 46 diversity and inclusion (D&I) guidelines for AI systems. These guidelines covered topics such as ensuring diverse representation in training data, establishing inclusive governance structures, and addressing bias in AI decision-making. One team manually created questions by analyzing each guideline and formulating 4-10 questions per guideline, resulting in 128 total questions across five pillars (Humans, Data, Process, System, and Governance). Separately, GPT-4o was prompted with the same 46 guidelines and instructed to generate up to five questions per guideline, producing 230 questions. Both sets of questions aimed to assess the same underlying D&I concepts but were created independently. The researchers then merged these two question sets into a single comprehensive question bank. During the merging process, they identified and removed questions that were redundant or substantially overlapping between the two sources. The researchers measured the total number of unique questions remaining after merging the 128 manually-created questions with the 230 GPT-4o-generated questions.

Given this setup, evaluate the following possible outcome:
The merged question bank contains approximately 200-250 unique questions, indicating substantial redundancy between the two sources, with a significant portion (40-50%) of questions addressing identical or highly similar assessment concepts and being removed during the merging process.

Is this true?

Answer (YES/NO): NO